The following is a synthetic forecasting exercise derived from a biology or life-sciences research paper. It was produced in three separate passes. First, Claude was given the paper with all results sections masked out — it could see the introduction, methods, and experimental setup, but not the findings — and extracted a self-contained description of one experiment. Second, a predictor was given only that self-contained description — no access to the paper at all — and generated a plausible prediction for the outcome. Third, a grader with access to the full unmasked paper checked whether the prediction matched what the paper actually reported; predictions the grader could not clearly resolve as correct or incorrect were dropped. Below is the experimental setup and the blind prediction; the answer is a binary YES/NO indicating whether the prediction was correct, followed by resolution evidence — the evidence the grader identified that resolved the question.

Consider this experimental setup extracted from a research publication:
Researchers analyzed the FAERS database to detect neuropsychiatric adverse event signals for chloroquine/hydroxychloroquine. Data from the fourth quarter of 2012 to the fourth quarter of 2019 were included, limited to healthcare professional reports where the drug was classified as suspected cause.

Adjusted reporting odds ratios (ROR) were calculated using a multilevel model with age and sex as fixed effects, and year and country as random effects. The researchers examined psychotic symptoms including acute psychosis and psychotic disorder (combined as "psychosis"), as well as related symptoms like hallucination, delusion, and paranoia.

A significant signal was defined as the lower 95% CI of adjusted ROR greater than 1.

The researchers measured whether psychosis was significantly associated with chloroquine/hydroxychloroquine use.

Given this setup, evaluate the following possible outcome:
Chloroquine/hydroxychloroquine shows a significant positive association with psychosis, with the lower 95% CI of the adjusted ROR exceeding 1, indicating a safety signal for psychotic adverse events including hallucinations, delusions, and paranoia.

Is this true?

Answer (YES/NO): NO